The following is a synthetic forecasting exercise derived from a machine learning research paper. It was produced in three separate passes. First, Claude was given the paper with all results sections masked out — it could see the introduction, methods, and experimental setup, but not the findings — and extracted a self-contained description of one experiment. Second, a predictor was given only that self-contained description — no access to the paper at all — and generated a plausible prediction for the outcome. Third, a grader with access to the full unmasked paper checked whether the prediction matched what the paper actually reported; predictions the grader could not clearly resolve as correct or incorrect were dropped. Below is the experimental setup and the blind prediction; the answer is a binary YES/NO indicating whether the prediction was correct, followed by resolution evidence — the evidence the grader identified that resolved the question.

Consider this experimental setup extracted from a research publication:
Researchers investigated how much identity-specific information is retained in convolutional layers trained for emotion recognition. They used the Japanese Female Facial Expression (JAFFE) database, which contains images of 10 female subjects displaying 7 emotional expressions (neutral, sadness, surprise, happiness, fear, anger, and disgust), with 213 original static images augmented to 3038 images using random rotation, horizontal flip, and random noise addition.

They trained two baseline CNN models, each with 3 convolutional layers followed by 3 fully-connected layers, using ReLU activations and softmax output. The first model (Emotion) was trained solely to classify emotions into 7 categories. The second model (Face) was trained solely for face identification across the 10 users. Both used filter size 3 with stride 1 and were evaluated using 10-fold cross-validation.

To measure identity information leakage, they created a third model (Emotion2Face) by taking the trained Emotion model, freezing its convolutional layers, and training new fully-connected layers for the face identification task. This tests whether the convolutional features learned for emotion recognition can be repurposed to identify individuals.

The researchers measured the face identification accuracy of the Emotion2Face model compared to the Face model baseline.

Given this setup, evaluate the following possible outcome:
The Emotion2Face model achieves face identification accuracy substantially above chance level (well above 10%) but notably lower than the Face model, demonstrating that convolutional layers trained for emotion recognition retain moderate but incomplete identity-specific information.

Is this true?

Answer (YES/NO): NO